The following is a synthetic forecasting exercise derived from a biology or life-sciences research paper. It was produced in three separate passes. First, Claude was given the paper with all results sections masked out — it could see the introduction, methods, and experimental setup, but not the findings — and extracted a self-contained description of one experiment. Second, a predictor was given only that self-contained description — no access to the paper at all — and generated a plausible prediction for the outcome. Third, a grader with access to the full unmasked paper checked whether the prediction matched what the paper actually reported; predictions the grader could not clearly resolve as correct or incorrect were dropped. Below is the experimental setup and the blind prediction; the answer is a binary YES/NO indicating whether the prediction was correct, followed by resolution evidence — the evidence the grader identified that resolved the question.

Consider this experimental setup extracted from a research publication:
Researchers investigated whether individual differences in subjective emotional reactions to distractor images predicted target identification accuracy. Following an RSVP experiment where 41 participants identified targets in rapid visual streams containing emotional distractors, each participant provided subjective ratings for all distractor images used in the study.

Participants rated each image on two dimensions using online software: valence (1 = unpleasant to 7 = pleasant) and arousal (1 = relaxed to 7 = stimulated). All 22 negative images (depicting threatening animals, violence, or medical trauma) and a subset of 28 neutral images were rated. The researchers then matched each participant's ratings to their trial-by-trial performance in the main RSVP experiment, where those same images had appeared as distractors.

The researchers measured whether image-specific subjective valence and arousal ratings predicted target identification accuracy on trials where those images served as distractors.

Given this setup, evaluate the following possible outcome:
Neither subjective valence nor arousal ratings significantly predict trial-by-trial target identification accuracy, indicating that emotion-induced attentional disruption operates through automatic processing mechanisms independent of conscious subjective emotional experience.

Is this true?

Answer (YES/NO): NO